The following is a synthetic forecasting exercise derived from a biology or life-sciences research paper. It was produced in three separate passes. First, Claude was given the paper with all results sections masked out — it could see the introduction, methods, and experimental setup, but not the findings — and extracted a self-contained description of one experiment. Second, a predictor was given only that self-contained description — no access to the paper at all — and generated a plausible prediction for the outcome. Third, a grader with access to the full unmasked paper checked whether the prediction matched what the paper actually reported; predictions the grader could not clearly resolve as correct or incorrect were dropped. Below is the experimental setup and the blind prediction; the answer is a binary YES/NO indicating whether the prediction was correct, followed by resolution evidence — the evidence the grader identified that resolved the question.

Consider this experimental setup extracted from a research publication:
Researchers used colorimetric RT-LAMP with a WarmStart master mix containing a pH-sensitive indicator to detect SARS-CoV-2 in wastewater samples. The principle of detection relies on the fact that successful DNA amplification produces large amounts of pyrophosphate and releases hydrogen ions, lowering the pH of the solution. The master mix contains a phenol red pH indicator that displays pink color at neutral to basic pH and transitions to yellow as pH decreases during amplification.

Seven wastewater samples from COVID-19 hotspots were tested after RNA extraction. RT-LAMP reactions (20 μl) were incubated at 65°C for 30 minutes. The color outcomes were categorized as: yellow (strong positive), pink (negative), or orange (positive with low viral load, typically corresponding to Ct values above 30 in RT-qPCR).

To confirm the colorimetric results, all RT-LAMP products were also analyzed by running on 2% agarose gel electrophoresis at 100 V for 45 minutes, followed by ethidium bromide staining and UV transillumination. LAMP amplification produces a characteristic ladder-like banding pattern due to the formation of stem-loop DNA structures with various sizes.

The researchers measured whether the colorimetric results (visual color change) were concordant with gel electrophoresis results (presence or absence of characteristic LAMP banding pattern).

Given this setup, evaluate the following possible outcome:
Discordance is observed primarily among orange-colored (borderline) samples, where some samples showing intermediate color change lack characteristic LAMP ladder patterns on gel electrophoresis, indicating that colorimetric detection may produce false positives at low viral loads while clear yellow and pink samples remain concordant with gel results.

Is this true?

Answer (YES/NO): NO